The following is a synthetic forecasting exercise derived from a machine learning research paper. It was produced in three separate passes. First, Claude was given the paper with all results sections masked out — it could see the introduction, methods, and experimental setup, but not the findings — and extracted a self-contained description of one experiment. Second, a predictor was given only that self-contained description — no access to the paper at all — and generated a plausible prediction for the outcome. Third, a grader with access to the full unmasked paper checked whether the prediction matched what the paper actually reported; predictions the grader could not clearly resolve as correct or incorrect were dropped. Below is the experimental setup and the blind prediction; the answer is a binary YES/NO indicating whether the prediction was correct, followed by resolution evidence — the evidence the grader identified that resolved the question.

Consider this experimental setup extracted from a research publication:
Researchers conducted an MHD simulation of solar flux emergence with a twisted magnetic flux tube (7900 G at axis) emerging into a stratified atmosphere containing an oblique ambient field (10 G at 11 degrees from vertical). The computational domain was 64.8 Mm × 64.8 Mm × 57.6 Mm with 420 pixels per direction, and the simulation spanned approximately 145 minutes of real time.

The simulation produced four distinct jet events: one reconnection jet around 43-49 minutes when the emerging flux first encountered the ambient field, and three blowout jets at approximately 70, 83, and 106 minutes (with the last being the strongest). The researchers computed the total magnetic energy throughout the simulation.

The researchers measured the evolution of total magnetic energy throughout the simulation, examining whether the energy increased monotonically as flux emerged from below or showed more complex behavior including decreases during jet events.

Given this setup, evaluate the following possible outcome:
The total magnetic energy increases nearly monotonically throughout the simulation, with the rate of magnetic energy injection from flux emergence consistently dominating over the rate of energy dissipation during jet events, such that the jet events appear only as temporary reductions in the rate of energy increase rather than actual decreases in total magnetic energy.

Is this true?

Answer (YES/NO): NO